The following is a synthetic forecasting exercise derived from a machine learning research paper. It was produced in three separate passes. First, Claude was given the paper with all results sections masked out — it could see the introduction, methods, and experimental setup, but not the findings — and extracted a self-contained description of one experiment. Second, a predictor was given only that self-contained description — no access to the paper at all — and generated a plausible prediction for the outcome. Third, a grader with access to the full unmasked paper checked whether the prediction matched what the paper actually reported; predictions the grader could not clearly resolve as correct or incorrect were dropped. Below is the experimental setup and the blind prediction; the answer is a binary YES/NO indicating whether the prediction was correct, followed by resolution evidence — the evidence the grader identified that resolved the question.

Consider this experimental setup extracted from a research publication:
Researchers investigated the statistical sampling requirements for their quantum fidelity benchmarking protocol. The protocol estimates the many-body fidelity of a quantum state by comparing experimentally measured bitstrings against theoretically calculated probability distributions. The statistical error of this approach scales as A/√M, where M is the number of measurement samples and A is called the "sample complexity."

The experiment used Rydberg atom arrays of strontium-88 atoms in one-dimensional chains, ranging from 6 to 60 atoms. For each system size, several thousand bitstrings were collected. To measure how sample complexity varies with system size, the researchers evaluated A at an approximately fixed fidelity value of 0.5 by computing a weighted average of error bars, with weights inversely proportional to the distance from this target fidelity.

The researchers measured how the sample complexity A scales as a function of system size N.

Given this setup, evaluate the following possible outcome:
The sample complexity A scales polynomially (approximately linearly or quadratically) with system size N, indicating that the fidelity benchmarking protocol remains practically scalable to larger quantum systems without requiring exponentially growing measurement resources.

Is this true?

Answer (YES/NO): NO